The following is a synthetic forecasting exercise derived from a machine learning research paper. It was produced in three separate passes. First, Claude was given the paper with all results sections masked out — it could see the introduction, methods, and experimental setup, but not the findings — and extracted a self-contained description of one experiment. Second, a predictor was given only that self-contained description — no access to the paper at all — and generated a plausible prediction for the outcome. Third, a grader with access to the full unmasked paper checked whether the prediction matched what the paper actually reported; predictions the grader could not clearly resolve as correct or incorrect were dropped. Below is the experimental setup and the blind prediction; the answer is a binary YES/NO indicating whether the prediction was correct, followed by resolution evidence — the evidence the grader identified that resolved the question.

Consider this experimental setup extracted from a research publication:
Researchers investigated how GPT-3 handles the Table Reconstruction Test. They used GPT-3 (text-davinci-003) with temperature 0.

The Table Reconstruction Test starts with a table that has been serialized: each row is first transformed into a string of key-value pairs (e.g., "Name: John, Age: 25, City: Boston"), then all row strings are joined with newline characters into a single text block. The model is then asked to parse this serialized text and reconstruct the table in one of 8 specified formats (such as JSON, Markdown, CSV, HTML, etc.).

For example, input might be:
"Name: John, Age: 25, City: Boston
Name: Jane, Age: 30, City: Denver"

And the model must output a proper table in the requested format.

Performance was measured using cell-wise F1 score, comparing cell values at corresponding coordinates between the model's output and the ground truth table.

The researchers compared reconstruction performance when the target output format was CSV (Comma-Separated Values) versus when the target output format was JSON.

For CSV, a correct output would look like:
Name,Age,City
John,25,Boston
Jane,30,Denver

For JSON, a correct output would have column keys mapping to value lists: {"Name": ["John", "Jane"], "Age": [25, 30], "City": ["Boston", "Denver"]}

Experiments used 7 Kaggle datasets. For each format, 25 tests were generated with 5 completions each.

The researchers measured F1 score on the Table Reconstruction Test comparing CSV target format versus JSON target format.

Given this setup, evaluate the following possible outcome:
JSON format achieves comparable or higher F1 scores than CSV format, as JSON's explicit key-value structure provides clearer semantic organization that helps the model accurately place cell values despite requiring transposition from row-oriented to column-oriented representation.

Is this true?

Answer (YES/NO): YES